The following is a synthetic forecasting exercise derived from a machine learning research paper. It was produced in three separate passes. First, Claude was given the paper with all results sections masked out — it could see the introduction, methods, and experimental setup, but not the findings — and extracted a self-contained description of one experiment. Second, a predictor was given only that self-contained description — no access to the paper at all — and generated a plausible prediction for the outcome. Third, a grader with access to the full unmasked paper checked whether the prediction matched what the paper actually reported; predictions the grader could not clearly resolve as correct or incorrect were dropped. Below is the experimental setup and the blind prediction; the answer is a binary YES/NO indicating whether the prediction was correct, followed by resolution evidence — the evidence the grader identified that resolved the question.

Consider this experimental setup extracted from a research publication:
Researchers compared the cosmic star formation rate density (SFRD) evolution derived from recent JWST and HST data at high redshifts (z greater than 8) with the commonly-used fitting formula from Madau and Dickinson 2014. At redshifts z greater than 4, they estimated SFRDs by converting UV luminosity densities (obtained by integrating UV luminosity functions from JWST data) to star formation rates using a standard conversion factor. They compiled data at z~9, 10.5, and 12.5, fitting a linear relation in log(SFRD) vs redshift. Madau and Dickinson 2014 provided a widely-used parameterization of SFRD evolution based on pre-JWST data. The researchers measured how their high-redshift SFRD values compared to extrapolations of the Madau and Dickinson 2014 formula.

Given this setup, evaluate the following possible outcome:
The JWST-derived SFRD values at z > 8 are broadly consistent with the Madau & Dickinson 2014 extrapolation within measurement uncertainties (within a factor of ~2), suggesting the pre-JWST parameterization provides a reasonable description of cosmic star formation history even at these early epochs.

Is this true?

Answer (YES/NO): NO